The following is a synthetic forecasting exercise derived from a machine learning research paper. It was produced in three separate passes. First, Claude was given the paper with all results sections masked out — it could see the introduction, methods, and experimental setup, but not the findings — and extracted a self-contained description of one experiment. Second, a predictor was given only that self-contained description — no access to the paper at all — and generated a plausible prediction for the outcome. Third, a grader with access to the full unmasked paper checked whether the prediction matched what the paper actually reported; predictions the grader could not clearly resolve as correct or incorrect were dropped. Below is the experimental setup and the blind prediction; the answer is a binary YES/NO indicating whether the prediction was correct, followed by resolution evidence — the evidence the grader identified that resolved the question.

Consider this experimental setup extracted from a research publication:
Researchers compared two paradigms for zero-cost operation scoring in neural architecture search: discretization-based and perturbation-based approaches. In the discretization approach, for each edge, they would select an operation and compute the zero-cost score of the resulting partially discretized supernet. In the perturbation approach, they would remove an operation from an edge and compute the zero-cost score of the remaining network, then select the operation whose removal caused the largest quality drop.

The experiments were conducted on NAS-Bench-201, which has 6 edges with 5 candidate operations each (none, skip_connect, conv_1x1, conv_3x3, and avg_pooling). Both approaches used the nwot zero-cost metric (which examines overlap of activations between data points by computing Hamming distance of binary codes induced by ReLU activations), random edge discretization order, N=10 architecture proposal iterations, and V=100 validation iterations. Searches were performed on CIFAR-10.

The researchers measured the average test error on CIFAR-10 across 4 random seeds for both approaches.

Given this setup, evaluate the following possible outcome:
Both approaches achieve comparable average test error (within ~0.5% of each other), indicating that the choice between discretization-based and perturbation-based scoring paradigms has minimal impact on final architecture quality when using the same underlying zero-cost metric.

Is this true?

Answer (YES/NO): NO